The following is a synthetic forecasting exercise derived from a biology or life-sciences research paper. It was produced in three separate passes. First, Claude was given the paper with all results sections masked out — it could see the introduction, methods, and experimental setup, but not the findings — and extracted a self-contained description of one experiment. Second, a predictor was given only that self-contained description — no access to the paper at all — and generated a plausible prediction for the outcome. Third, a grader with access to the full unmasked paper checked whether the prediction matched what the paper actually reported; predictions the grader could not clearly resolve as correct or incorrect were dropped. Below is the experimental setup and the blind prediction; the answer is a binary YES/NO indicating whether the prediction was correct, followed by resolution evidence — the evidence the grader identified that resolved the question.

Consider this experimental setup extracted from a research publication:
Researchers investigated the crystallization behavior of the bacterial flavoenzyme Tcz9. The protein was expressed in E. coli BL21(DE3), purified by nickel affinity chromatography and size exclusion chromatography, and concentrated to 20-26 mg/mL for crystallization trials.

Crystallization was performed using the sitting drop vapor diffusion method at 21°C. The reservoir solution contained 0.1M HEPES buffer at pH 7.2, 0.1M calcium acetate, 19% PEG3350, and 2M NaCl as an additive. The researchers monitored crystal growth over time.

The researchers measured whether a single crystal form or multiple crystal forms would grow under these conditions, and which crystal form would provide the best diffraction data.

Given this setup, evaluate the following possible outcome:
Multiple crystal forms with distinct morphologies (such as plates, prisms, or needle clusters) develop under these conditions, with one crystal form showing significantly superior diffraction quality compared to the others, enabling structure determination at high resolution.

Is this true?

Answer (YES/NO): YES